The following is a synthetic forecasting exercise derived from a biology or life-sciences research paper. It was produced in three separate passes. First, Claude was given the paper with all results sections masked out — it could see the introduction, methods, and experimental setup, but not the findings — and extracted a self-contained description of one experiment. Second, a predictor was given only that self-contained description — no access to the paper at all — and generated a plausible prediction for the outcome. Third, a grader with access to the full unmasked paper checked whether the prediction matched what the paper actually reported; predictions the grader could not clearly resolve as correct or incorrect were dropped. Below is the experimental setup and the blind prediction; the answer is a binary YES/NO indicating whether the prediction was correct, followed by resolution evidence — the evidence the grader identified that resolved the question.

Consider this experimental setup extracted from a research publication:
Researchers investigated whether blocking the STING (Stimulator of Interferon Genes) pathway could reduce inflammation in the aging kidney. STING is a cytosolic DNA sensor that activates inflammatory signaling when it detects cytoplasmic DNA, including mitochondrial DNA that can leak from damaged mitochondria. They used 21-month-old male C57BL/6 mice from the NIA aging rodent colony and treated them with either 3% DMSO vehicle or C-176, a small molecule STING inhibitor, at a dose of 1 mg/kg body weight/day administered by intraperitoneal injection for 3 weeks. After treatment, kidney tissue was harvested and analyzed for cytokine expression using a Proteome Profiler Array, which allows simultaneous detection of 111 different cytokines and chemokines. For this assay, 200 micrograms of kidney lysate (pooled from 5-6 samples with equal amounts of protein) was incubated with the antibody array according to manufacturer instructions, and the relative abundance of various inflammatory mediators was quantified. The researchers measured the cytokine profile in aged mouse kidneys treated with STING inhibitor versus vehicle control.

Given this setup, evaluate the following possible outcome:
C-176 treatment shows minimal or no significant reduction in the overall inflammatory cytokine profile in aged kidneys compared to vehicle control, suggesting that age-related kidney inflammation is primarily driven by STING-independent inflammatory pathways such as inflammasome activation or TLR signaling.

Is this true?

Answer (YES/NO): NO